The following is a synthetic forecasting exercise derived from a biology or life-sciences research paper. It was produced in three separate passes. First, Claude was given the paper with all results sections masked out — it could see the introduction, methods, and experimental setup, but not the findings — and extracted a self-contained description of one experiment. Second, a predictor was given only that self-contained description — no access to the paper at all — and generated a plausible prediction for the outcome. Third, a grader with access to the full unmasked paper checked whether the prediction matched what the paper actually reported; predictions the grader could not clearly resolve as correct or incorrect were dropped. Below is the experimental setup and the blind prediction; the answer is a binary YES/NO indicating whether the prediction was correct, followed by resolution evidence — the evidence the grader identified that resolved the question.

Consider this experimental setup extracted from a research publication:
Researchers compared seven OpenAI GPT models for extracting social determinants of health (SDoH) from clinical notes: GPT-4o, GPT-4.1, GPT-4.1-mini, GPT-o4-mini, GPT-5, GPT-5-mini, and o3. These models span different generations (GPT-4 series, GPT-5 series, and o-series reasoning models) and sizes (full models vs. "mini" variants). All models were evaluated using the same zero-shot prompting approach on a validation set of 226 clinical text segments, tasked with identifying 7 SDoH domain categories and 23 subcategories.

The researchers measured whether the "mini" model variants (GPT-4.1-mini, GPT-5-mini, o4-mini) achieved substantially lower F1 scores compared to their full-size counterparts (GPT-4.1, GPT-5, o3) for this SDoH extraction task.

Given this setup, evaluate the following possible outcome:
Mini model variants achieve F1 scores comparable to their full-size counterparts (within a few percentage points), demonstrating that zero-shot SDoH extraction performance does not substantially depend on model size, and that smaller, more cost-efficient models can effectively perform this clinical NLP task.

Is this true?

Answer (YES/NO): NO